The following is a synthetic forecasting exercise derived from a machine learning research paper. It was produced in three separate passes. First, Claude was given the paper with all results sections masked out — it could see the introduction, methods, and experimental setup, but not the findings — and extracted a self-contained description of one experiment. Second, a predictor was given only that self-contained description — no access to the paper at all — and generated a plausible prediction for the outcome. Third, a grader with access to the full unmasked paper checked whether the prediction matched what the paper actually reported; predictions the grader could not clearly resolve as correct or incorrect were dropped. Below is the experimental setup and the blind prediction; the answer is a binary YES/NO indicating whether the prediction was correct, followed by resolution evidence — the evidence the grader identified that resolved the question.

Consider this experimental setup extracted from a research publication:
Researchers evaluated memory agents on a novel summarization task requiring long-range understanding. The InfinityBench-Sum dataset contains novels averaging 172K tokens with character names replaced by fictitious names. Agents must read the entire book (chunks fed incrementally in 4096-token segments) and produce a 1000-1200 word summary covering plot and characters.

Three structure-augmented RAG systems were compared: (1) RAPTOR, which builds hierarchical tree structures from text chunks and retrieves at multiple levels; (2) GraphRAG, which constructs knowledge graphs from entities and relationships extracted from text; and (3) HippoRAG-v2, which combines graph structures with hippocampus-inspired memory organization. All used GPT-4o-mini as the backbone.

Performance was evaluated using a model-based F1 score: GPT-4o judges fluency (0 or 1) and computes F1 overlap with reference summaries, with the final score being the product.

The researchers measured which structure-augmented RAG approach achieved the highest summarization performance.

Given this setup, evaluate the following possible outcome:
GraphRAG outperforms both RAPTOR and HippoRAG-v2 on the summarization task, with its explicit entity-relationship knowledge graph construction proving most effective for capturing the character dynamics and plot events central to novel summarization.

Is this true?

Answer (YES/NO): NO